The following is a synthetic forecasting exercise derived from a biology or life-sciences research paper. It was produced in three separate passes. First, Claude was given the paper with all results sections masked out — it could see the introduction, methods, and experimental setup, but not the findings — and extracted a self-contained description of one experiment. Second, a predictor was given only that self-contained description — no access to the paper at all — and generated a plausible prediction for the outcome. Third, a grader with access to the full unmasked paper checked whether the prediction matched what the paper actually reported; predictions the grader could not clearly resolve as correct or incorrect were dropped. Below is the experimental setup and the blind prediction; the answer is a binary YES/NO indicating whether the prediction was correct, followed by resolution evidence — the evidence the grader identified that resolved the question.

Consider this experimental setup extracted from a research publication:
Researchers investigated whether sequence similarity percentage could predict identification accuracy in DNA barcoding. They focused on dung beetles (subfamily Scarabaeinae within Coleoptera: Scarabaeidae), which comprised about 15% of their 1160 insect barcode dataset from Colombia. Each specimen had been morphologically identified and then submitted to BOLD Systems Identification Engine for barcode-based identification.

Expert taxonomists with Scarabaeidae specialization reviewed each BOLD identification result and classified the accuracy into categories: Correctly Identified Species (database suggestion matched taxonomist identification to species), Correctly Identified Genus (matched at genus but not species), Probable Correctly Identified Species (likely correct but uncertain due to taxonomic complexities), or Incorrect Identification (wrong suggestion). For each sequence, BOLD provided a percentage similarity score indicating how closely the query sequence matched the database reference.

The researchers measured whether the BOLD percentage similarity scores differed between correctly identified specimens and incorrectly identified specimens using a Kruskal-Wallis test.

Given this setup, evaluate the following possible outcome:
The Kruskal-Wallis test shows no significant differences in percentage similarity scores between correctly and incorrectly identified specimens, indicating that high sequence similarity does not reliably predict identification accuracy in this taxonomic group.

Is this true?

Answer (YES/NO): NO